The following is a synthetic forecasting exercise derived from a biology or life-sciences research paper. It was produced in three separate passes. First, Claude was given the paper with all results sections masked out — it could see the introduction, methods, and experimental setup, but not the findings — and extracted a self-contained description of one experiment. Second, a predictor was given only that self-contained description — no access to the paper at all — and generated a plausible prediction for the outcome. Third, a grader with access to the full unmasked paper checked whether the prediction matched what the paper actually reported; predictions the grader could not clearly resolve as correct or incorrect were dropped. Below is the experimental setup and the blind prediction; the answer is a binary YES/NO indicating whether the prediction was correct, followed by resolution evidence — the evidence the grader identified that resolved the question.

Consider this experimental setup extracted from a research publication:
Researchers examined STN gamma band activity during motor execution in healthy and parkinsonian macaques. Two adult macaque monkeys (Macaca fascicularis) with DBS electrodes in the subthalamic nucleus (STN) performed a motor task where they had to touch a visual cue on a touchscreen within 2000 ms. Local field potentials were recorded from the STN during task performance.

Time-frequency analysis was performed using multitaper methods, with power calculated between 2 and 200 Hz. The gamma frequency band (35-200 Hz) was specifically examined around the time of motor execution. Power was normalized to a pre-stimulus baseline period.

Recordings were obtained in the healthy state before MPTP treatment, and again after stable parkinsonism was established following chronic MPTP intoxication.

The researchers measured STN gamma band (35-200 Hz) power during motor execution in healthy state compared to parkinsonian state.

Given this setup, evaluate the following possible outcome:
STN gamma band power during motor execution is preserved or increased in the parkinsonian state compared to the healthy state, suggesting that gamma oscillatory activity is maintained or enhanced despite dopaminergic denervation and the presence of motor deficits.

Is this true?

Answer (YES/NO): NO